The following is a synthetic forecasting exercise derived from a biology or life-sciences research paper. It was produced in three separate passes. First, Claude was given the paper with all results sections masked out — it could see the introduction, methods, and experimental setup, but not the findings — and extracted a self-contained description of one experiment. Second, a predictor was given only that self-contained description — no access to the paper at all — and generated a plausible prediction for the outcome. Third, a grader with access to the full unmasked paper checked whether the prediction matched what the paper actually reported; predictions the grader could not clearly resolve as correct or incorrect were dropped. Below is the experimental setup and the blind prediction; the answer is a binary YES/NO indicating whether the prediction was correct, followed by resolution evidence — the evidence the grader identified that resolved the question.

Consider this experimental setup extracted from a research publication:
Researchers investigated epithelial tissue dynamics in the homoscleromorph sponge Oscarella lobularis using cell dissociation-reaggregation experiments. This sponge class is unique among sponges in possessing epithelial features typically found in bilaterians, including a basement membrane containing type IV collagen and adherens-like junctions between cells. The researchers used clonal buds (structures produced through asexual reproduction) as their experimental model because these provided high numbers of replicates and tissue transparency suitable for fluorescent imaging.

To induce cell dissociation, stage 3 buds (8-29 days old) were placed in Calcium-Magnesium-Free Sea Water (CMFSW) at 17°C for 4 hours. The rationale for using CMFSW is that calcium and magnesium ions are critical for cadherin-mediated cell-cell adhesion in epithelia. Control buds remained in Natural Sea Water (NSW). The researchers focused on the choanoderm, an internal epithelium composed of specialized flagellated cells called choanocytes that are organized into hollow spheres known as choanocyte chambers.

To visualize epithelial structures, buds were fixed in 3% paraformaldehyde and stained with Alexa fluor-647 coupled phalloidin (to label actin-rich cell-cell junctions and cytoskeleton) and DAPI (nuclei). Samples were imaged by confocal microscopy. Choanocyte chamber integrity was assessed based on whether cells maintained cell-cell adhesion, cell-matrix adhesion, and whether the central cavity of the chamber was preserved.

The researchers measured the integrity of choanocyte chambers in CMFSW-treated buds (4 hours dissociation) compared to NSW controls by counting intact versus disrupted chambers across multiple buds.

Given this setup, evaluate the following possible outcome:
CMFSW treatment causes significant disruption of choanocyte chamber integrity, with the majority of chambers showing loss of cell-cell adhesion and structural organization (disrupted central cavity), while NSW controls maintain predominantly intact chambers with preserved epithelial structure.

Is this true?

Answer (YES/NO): YES